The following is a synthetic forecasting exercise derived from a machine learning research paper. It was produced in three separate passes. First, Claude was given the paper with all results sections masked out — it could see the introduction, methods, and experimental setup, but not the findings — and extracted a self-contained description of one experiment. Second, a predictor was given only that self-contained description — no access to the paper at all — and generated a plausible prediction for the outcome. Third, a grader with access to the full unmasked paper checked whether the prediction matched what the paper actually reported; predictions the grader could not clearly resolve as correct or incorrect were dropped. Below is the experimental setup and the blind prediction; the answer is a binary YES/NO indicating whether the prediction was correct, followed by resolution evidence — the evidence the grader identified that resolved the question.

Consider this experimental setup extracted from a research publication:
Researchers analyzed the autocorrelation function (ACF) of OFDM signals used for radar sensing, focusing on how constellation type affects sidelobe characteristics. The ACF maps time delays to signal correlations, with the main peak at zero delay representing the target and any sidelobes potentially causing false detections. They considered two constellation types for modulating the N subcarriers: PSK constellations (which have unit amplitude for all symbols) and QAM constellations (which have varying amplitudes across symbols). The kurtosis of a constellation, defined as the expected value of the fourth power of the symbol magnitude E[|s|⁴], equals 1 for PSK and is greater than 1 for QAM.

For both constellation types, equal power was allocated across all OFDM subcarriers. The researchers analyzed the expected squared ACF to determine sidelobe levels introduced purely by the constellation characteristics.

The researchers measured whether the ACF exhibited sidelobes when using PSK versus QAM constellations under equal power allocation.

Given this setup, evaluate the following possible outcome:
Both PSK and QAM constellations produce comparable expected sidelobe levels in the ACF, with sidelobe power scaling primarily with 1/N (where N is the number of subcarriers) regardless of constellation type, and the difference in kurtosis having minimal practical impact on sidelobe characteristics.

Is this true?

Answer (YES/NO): NO